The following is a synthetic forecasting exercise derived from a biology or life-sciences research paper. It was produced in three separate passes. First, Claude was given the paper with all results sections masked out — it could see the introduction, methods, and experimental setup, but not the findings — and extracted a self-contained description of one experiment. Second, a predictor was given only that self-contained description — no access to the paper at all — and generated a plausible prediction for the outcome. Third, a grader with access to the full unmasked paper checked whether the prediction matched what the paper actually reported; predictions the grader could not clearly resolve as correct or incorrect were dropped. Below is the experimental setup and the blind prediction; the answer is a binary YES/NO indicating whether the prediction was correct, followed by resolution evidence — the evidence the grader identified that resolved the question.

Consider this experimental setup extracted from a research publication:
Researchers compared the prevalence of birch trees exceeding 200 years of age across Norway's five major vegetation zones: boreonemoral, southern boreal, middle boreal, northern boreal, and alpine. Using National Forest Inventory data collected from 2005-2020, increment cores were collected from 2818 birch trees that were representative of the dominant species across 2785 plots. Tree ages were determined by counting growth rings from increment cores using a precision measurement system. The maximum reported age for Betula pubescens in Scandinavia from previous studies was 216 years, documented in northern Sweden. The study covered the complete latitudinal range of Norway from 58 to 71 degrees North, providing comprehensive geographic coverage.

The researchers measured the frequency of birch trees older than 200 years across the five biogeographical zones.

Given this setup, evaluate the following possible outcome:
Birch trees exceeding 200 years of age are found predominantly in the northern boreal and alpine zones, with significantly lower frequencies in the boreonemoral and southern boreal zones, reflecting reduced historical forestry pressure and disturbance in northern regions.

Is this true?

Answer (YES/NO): NO